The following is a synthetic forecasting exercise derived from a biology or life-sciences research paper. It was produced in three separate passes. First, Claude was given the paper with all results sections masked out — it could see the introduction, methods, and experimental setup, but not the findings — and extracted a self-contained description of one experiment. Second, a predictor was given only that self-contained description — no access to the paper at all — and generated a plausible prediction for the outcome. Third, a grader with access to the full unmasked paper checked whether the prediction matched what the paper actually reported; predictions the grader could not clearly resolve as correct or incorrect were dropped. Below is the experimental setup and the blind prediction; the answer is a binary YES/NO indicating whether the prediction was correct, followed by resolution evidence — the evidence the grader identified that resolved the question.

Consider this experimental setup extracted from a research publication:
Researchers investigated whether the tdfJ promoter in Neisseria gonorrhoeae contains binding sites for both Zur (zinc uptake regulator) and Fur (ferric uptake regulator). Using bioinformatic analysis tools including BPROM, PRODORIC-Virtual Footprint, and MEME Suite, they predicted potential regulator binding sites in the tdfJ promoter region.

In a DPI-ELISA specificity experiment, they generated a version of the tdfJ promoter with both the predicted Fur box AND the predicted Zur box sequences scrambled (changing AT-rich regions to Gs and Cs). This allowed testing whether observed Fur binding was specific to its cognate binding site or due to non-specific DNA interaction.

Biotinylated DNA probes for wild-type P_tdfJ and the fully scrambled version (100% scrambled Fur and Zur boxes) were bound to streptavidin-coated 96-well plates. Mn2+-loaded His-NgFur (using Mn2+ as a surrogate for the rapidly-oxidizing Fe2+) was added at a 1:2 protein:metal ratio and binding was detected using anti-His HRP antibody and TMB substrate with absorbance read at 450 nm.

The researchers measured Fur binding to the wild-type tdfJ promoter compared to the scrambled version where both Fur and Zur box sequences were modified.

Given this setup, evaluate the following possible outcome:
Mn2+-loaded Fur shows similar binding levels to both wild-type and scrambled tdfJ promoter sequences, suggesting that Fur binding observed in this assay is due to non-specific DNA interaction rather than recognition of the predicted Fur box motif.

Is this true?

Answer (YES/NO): NO